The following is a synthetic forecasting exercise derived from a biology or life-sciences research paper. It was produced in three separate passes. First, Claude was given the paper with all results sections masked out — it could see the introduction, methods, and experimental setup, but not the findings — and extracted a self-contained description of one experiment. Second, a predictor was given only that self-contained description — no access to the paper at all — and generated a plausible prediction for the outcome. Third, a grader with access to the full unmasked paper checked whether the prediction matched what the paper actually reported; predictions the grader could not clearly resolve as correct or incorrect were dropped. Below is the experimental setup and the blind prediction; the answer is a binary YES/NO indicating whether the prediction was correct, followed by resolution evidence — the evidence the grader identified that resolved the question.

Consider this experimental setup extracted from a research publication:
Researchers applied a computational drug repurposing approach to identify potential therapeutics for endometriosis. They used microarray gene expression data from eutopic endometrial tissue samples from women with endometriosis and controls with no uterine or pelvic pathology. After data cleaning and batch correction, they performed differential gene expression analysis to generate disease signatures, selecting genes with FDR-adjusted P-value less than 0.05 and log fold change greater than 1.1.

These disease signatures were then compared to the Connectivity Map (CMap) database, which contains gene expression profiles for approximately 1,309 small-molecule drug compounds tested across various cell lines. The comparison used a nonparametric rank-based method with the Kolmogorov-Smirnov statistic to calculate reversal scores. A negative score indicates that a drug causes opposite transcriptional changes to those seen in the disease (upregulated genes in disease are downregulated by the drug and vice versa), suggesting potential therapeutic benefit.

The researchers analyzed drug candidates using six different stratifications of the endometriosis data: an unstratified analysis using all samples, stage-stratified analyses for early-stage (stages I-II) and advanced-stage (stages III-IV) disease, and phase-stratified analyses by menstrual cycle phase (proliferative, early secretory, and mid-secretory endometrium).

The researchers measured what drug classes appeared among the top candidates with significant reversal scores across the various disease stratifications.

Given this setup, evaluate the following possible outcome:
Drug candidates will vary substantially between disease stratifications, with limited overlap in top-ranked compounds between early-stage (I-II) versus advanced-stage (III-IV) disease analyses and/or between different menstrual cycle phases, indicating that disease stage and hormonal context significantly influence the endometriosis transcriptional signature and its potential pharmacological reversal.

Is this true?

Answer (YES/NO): NO